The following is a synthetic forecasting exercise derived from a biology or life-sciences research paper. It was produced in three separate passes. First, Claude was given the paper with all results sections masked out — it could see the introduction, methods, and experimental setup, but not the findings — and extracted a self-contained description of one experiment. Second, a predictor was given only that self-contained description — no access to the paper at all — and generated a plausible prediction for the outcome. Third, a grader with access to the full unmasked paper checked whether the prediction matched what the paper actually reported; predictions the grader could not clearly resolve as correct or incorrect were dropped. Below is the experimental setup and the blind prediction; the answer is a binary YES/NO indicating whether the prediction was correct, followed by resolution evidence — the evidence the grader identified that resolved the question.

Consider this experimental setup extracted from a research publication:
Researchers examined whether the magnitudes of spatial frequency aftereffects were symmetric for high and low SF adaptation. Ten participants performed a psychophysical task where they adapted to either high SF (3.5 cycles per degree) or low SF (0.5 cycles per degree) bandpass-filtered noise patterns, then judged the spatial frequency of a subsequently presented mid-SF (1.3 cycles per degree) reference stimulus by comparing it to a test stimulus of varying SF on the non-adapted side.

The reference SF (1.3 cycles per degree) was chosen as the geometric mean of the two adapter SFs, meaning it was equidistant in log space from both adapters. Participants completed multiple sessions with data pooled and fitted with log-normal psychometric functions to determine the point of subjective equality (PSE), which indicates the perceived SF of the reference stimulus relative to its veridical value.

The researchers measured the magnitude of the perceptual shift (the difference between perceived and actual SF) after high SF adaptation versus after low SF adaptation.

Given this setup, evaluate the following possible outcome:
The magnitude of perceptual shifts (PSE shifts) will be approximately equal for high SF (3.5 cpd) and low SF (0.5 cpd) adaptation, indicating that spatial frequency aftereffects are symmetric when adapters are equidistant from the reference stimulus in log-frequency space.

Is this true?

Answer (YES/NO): NO